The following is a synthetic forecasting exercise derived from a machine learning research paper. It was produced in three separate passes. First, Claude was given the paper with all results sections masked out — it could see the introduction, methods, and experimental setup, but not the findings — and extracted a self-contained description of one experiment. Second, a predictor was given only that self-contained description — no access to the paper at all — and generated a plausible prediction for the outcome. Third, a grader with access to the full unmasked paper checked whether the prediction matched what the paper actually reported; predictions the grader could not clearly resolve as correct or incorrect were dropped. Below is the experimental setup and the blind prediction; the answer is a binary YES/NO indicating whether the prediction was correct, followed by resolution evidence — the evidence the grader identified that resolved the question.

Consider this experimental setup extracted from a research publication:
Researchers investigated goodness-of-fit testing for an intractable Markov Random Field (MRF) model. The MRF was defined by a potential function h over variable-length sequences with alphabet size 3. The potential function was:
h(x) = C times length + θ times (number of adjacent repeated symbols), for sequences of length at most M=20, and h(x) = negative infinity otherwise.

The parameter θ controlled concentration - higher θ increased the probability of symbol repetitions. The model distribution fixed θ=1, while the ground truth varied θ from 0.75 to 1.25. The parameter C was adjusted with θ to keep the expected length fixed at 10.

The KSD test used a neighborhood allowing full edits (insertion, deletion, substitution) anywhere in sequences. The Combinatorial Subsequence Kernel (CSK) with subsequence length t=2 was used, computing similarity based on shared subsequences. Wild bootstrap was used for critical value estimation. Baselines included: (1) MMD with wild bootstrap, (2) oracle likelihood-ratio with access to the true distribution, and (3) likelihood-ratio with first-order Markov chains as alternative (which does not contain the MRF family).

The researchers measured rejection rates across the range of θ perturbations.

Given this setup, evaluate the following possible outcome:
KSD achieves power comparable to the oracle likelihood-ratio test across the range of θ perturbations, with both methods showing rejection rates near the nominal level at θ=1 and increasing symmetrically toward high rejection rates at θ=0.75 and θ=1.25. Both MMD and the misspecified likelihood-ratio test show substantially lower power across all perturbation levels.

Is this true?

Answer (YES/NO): NO